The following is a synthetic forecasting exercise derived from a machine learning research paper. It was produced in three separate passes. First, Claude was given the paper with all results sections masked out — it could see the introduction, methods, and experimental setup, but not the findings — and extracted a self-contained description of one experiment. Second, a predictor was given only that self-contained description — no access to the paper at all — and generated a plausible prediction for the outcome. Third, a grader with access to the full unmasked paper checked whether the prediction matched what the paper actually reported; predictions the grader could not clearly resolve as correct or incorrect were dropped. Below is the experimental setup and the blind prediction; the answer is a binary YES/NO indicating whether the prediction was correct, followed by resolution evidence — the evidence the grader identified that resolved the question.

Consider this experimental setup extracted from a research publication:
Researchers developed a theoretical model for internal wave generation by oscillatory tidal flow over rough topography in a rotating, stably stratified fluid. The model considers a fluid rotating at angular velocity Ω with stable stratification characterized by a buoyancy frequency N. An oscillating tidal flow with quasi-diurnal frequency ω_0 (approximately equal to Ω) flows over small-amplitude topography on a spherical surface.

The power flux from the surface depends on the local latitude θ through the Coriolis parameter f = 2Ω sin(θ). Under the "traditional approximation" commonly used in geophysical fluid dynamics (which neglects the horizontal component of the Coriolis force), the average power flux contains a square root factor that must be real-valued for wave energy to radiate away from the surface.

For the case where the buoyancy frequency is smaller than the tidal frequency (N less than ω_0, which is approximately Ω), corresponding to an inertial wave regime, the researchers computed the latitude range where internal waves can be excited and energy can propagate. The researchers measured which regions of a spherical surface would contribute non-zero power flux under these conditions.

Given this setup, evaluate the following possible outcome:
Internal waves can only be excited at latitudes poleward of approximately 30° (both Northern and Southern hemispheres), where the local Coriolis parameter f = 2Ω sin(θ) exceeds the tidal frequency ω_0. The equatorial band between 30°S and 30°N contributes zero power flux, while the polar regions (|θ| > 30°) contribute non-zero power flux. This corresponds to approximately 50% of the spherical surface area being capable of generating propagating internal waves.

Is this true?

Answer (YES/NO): YES